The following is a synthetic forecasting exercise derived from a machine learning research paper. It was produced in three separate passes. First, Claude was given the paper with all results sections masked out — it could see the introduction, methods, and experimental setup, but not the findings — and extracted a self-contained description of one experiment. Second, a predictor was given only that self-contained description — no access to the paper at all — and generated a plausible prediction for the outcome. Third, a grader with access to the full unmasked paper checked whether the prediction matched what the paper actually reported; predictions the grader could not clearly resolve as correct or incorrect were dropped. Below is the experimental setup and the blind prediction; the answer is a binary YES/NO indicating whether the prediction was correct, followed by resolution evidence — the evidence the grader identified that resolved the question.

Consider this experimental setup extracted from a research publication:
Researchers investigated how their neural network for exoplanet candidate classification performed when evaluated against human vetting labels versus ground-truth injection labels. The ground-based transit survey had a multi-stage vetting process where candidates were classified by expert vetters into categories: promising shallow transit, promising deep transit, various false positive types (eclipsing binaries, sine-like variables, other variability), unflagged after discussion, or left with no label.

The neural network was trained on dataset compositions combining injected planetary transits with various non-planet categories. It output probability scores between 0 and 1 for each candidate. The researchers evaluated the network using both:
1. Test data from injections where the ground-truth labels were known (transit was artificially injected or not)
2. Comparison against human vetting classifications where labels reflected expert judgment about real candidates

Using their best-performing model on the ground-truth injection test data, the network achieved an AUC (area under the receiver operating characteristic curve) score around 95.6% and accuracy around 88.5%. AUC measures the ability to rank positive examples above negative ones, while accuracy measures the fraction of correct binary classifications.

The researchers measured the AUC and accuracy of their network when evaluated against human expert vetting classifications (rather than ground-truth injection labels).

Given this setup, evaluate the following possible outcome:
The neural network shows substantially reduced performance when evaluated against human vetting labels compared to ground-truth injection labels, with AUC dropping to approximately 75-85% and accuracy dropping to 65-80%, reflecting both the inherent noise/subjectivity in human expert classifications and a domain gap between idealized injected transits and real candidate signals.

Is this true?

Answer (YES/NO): YES